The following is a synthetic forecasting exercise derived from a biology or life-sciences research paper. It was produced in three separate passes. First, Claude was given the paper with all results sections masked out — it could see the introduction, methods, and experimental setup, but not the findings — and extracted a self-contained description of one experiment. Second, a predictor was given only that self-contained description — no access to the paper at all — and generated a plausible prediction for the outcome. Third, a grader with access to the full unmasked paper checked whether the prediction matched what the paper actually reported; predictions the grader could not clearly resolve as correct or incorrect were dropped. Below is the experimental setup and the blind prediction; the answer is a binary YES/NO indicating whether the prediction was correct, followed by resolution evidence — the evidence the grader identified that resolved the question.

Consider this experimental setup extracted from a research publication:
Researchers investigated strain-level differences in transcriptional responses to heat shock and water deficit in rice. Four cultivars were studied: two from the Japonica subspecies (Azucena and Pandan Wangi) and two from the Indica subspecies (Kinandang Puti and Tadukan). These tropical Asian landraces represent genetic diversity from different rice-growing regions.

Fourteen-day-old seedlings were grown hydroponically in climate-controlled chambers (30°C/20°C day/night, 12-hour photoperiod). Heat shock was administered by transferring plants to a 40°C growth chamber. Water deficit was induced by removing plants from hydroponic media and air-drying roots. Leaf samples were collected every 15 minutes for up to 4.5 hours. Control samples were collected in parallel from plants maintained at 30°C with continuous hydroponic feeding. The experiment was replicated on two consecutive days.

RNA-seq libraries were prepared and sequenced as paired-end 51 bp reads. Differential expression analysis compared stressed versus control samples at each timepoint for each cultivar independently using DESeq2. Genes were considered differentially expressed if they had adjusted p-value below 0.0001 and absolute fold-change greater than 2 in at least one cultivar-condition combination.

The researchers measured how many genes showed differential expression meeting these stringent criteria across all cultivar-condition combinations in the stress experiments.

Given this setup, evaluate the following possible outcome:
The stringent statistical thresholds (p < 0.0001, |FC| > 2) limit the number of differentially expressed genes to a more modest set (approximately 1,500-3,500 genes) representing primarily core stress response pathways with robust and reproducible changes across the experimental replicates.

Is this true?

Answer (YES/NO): YES